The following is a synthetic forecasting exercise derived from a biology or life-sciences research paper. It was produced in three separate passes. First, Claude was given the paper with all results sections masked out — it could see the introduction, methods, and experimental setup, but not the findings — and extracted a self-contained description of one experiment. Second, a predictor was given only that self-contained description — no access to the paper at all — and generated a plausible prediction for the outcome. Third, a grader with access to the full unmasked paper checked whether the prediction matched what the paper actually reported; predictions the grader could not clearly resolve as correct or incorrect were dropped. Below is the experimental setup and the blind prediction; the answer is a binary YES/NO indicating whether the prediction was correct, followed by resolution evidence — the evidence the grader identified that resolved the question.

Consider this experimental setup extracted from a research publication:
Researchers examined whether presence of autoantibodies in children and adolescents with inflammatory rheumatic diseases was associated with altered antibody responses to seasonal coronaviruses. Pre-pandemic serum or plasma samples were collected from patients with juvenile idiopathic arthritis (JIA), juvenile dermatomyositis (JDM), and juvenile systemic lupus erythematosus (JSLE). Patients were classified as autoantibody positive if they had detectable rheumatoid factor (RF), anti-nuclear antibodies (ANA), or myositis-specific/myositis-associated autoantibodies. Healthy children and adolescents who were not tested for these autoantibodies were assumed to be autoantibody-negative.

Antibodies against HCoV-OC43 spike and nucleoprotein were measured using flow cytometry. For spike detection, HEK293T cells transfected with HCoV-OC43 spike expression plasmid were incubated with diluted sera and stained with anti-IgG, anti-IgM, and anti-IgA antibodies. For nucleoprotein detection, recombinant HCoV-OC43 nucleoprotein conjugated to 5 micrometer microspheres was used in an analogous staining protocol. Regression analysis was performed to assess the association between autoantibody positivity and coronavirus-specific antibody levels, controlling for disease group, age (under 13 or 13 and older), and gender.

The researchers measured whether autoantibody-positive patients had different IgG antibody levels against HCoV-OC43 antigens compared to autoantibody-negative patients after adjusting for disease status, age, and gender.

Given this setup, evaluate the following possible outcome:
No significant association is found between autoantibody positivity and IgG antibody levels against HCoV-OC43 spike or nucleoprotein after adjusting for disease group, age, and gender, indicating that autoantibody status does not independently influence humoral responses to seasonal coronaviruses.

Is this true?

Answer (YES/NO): YES